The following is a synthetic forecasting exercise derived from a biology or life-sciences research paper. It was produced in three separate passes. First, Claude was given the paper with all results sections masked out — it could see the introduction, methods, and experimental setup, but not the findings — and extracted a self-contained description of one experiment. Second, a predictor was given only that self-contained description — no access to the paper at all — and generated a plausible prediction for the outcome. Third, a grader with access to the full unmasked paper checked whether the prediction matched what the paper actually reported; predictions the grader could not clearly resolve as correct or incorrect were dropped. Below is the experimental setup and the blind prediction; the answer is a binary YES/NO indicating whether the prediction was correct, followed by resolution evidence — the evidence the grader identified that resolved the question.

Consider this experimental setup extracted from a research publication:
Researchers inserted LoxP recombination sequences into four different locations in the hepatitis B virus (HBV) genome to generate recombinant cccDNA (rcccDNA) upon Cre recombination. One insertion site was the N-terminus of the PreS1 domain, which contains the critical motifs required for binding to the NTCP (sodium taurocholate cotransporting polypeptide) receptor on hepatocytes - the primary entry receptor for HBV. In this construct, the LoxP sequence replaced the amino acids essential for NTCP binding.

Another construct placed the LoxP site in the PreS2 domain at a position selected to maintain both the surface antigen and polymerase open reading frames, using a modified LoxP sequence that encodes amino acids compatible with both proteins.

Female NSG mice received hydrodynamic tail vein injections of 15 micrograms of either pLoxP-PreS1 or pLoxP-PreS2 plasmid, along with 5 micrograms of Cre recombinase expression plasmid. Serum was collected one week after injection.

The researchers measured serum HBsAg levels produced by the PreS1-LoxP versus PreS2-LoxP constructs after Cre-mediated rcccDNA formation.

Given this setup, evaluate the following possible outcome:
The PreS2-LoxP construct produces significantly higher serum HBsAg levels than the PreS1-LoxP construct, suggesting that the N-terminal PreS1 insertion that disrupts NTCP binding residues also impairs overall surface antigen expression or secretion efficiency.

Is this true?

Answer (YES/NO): NO